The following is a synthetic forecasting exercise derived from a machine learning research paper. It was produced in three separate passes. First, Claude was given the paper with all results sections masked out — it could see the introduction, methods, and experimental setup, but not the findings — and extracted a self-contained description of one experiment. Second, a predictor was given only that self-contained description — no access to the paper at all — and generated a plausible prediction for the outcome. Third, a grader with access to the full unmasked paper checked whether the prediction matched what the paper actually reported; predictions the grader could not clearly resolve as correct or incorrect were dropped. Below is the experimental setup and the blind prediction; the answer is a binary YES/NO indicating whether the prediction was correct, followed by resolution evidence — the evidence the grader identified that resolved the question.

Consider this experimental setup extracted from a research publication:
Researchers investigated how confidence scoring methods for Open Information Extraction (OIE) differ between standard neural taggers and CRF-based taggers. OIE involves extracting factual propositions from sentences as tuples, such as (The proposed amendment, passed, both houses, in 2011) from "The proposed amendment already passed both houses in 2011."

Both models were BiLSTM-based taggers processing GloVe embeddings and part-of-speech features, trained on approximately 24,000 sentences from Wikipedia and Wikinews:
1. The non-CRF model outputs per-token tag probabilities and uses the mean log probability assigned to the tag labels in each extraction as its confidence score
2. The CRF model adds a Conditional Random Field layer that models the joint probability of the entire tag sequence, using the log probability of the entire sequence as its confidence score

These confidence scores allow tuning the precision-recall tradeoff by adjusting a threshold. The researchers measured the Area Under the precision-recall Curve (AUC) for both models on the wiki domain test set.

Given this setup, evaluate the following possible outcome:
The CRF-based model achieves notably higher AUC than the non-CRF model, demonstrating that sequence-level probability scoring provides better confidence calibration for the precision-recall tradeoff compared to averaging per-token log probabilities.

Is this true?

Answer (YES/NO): NO